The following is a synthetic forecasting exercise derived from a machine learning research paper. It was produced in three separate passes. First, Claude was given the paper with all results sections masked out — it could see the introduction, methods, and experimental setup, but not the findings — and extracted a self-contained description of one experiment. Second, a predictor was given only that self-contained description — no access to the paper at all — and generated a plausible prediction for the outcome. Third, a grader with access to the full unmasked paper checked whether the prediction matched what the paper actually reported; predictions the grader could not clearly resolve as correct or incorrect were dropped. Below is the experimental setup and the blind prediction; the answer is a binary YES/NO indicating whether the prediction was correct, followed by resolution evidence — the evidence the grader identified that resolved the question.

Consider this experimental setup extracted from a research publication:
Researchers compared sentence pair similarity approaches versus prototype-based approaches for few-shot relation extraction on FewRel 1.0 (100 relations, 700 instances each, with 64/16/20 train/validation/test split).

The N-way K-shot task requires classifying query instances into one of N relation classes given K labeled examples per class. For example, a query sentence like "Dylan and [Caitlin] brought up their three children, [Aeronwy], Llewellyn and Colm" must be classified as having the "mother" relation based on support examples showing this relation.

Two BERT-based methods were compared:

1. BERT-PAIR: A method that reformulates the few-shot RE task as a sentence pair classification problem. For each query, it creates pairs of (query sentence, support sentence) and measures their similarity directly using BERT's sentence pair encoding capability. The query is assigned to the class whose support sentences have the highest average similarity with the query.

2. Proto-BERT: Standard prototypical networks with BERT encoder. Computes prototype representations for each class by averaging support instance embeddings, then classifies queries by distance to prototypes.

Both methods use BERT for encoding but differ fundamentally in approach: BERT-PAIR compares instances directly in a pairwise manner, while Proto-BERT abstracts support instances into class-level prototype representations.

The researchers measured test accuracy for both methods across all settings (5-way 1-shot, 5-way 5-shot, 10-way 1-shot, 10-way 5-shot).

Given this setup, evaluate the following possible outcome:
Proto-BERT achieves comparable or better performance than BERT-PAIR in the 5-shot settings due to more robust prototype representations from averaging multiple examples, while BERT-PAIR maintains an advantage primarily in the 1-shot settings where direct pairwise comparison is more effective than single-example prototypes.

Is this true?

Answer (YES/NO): NO